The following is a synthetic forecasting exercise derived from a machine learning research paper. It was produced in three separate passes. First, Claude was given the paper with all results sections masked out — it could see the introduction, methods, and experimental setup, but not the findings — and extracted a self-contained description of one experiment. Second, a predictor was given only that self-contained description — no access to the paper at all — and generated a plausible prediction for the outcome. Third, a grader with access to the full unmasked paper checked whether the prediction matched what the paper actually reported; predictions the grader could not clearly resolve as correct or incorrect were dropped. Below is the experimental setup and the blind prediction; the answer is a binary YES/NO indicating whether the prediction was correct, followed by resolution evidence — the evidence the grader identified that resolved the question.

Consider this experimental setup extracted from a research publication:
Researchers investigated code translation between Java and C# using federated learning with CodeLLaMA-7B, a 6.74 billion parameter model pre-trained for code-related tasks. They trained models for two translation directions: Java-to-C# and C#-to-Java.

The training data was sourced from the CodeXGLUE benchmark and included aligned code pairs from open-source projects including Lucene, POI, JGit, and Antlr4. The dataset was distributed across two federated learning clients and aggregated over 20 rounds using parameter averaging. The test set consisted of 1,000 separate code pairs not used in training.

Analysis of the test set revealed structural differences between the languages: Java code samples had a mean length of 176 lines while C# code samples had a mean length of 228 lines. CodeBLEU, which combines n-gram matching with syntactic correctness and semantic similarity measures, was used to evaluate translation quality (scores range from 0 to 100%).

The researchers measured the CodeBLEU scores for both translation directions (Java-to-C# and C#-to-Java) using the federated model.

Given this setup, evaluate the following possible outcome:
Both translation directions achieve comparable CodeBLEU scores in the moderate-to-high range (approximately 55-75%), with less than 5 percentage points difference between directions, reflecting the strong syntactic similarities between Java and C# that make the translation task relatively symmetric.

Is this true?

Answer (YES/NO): NO